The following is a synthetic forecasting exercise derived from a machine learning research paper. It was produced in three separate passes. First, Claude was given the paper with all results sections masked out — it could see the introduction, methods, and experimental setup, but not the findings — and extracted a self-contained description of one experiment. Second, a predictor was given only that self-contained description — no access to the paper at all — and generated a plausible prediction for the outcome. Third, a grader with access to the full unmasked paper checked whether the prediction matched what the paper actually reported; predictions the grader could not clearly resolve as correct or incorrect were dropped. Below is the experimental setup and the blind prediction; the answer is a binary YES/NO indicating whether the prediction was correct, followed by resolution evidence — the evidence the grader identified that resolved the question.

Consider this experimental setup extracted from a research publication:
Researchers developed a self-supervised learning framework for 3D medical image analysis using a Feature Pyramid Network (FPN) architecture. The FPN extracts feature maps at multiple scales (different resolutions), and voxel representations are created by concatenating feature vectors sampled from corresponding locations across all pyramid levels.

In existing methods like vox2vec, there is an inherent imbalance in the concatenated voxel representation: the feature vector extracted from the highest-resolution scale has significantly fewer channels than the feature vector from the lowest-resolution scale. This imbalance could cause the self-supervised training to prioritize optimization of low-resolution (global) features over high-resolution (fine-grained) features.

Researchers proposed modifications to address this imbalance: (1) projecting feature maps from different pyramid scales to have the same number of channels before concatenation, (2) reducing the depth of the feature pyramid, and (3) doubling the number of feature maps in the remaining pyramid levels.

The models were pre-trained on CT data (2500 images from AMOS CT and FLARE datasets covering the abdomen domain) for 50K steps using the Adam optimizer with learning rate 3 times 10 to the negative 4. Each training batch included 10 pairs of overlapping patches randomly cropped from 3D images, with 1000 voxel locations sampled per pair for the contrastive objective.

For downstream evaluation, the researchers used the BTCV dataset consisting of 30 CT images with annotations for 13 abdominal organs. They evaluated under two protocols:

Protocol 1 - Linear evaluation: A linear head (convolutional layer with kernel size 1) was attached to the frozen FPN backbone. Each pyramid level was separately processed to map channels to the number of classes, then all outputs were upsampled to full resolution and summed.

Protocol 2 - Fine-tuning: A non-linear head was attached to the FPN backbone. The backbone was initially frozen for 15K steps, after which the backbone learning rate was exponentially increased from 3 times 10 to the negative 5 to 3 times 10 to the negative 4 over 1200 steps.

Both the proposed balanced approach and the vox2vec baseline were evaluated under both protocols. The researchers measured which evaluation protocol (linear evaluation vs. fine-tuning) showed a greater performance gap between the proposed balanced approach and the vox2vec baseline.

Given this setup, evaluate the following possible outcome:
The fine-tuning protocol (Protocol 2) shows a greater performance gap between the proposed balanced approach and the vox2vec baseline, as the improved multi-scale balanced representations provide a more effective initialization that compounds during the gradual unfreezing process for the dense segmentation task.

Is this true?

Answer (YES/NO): NO